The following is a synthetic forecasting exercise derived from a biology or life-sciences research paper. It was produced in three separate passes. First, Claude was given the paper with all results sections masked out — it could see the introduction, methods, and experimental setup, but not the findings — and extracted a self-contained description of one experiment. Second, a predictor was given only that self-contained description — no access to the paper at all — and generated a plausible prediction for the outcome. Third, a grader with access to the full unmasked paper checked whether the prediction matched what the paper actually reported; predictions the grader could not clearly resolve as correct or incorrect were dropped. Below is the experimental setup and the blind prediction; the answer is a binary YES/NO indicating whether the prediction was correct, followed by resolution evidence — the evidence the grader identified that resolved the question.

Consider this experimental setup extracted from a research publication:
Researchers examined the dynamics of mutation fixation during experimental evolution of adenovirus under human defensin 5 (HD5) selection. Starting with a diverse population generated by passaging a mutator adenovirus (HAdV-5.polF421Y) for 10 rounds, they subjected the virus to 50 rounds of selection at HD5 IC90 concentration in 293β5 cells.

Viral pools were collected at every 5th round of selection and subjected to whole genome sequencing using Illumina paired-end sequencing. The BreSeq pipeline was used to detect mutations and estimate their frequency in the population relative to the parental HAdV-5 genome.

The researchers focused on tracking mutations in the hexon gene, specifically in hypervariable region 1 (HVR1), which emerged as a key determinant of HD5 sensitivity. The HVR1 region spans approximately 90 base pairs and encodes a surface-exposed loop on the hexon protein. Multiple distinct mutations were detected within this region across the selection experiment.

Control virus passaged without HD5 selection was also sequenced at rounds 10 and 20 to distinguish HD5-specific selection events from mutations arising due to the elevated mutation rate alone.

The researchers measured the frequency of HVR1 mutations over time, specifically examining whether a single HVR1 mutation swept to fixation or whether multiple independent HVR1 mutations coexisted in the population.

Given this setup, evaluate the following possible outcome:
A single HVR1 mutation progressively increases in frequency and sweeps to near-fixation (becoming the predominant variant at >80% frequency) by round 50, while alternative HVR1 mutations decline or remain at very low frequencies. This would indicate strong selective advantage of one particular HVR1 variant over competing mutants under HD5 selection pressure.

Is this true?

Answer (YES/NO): NO